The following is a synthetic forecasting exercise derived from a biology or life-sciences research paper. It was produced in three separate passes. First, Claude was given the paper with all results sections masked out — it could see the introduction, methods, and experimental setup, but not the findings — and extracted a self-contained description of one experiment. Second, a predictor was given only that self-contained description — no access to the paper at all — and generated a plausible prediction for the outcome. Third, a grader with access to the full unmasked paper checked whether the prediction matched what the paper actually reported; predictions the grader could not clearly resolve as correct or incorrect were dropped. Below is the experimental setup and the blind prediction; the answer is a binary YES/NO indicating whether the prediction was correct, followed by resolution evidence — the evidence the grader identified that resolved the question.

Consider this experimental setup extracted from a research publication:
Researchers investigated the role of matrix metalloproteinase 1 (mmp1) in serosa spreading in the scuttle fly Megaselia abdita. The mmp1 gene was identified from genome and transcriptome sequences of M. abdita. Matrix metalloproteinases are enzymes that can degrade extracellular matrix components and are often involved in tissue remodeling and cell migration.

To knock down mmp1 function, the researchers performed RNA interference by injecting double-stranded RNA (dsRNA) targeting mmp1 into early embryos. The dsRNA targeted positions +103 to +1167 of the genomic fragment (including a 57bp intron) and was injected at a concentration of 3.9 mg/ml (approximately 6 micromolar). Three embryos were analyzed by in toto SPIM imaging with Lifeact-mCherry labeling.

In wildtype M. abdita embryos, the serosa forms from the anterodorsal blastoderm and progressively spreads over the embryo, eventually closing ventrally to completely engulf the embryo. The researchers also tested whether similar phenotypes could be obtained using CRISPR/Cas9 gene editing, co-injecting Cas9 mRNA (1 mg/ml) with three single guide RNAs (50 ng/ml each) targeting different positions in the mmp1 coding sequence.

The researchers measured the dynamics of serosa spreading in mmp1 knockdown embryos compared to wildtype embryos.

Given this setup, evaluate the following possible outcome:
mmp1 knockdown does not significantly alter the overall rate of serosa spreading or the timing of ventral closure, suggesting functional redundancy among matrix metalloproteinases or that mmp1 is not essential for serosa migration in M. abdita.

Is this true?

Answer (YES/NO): NO